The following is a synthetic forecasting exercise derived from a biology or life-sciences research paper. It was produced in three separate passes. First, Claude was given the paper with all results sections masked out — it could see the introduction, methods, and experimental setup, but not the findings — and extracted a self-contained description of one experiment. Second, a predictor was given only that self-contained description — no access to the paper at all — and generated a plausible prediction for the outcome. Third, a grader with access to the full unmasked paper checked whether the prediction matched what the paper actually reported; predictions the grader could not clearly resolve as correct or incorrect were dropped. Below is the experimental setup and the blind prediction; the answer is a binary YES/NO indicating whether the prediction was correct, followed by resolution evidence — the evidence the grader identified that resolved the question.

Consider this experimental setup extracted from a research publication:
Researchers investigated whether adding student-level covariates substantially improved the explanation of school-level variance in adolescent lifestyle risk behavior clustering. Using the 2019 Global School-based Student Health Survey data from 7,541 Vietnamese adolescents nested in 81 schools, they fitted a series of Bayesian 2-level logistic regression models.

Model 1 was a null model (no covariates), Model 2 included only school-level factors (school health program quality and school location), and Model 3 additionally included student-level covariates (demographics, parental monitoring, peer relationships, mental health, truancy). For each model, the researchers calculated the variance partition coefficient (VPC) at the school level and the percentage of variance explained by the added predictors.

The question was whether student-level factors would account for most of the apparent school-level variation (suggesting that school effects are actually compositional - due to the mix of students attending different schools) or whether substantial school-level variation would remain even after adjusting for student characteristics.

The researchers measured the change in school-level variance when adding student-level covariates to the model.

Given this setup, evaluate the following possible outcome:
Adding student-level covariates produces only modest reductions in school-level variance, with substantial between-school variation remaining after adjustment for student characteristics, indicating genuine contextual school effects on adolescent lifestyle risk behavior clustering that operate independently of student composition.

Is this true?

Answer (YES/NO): NO